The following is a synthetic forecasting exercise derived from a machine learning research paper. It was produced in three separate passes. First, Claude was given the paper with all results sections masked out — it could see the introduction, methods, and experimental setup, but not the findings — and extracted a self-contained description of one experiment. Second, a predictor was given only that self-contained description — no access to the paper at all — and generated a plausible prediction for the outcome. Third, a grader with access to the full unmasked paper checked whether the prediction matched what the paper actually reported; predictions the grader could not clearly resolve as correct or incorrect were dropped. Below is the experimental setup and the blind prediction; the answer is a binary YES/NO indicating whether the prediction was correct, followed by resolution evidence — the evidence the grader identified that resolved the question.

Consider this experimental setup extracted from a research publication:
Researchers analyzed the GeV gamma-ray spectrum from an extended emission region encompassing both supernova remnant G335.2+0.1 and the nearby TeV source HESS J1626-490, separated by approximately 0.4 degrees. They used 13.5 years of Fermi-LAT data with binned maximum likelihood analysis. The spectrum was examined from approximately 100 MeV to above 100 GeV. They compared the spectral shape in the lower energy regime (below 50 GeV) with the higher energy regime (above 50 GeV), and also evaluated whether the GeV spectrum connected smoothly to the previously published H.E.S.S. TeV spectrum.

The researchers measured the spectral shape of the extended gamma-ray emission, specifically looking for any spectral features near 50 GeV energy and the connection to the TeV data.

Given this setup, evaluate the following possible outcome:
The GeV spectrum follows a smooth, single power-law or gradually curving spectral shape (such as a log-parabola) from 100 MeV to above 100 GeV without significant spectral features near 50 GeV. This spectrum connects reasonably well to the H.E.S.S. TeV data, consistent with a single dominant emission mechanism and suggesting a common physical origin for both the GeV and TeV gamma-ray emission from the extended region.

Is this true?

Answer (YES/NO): NO